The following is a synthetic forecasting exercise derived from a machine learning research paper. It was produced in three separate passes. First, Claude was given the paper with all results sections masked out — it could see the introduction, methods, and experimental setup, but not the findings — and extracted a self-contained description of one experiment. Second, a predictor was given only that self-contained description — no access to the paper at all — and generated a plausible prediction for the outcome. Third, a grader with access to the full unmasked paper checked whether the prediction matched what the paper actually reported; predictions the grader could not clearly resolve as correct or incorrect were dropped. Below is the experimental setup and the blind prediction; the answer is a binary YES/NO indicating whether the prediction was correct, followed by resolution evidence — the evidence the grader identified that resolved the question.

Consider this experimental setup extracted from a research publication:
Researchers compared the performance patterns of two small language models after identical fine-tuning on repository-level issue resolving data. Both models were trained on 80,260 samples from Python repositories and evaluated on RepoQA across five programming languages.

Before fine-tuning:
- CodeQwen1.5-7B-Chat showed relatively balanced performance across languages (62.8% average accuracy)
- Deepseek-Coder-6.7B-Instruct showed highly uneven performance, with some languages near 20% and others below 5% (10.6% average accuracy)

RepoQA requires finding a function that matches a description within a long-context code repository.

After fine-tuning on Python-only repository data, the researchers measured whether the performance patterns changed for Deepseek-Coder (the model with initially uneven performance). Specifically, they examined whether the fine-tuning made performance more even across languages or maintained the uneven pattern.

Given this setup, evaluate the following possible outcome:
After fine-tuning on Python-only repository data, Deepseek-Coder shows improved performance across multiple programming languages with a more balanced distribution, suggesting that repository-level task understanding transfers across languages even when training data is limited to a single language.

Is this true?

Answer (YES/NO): YES